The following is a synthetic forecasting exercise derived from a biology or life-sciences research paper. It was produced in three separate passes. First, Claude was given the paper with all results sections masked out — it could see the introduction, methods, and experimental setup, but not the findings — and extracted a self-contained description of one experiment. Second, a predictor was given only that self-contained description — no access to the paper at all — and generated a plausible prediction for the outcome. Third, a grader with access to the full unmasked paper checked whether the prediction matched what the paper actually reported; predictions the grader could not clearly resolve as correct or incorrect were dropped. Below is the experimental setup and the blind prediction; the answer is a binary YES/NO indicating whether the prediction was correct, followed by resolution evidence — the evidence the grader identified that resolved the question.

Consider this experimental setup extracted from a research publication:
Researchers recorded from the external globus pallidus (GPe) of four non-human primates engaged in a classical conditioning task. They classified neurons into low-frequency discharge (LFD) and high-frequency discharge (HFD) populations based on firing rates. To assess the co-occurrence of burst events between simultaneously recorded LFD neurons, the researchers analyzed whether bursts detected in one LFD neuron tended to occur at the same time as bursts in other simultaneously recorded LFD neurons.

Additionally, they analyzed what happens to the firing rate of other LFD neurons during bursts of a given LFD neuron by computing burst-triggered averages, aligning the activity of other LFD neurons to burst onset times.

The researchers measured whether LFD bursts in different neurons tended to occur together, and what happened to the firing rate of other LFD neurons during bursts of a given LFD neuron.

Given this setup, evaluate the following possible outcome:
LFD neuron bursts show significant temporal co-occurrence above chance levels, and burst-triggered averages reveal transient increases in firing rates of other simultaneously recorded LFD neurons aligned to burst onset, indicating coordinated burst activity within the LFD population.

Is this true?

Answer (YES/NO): YES